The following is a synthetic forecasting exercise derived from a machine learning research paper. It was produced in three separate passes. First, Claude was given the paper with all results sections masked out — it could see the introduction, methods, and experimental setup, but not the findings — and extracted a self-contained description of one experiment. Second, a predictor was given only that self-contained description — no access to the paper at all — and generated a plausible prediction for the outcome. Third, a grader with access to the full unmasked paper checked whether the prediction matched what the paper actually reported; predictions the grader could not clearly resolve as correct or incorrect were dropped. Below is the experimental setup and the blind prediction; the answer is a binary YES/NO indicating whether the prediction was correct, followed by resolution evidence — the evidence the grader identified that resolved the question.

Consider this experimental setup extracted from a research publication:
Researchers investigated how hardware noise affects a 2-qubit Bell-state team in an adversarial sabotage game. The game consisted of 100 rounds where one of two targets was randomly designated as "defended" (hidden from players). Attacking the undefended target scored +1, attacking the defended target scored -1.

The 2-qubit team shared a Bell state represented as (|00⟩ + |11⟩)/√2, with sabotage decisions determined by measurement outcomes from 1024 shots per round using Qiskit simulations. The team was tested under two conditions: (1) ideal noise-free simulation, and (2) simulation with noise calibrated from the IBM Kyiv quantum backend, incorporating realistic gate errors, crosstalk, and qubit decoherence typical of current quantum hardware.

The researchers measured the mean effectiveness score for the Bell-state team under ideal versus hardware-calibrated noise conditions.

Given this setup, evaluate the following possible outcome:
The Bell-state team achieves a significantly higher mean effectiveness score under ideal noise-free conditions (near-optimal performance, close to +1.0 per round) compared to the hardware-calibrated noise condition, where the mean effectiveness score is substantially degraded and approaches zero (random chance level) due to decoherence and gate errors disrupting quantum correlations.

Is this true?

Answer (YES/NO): NO